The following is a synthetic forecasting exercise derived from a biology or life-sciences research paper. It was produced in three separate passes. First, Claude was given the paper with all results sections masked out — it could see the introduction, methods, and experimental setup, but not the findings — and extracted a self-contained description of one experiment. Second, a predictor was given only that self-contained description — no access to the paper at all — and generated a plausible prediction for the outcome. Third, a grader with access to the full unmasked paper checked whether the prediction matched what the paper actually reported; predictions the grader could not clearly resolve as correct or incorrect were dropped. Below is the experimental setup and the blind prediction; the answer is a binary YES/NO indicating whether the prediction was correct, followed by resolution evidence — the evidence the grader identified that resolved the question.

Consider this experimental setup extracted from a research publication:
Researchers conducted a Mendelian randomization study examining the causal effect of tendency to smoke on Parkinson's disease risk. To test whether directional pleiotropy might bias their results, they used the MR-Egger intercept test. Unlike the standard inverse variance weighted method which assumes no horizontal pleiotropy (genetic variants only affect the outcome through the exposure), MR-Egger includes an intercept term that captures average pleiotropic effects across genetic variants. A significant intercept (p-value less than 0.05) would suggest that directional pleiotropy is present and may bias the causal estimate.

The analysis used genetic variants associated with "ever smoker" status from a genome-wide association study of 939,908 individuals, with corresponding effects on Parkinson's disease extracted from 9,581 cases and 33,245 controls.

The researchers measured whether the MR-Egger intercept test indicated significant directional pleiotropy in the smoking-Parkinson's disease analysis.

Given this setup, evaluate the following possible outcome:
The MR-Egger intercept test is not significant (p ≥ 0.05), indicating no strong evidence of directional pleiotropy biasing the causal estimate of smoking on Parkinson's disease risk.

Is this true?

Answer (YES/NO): YES